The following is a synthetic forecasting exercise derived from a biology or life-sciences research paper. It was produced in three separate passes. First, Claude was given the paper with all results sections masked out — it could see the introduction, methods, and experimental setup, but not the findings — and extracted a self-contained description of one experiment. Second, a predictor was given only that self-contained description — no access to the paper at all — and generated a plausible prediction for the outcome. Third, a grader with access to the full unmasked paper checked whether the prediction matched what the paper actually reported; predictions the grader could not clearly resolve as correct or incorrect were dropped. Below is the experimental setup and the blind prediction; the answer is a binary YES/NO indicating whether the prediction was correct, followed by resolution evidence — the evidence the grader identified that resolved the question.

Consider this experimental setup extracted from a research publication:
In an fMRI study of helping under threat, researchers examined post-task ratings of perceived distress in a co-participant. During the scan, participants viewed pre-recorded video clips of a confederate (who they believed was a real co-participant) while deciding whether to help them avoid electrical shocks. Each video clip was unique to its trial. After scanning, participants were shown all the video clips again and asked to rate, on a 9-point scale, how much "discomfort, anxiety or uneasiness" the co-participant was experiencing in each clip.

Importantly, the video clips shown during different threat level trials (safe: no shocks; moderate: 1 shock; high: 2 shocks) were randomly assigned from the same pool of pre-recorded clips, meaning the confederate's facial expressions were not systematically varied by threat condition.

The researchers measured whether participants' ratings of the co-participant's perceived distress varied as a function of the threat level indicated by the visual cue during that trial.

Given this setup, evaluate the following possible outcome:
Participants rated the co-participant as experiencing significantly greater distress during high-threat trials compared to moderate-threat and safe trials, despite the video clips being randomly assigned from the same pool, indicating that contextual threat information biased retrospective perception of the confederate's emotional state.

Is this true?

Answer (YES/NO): NO